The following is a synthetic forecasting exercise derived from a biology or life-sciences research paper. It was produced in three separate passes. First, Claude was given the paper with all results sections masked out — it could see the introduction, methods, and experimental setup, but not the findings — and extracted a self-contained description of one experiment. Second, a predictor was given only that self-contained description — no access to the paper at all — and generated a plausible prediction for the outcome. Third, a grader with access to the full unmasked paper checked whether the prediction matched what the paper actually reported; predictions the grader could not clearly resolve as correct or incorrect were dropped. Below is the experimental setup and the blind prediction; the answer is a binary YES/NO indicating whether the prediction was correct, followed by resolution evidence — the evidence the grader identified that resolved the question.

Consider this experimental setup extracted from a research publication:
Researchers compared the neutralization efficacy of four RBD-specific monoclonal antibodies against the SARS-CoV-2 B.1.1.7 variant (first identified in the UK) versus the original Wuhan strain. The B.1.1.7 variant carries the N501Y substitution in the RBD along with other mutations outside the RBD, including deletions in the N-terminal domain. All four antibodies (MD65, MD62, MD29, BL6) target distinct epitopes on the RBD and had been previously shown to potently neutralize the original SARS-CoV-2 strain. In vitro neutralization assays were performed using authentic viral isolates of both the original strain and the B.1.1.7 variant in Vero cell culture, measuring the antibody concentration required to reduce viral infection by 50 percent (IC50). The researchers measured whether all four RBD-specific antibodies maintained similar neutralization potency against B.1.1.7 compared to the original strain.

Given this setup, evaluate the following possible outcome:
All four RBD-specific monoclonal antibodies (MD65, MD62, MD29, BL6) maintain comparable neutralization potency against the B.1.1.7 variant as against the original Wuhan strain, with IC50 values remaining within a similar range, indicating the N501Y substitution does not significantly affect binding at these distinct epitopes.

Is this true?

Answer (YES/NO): YES